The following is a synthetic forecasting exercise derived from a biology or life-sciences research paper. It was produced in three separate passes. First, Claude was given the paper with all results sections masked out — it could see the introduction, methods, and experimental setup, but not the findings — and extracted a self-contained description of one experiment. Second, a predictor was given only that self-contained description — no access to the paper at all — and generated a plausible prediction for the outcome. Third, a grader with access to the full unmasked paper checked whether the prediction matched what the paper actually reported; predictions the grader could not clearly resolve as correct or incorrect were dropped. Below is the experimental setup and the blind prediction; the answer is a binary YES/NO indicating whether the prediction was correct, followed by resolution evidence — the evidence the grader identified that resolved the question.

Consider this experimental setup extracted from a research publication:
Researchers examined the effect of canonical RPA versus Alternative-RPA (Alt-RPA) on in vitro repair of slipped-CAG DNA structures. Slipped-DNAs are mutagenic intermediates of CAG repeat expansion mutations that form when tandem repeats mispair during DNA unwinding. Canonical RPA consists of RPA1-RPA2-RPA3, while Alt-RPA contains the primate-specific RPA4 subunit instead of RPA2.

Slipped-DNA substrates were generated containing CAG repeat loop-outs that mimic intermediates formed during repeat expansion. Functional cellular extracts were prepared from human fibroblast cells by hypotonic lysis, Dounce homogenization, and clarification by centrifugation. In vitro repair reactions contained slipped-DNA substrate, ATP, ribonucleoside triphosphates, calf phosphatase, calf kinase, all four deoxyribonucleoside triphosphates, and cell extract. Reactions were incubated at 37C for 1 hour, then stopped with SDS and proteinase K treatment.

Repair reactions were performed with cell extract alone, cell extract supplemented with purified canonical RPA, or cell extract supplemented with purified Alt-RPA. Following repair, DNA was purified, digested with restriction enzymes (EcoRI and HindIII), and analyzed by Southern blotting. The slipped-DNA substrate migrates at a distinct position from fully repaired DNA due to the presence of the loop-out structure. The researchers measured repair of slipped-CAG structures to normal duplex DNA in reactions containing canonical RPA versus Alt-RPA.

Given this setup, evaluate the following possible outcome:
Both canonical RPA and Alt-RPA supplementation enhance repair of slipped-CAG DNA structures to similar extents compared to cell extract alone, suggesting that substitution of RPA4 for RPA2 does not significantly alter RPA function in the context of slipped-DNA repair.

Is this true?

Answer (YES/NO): NO